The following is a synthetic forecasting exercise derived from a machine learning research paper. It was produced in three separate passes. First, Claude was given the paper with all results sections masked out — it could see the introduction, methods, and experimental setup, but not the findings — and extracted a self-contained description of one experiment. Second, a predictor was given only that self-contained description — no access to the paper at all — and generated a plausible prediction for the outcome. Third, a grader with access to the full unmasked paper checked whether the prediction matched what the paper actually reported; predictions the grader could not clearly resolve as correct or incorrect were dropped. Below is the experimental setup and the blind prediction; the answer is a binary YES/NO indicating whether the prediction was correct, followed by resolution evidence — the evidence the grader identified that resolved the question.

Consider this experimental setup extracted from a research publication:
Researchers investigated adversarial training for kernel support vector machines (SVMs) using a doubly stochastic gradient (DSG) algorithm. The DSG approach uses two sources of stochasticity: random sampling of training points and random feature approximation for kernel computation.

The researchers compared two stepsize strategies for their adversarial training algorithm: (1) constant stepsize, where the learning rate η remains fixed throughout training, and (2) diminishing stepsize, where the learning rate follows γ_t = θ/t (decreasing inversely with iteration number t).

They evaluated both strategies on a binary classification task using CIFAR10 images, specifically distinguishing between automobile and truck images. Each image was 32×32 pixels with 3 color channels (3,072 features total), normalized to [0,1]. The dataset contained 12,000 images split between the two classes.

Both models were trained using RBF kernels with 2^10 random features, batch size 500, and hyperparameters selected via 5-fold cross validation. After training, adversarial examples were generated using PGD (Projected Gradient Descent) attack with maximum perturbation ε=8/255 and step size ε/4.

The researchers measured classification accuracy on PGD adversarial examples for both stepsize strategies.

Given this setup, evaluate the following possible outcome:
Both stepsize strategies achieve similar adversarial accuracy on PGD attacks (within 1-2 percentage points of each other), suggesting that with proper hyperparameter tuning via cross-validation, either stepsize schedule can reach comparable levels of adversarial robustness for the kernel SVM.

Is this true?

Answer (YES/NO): YES